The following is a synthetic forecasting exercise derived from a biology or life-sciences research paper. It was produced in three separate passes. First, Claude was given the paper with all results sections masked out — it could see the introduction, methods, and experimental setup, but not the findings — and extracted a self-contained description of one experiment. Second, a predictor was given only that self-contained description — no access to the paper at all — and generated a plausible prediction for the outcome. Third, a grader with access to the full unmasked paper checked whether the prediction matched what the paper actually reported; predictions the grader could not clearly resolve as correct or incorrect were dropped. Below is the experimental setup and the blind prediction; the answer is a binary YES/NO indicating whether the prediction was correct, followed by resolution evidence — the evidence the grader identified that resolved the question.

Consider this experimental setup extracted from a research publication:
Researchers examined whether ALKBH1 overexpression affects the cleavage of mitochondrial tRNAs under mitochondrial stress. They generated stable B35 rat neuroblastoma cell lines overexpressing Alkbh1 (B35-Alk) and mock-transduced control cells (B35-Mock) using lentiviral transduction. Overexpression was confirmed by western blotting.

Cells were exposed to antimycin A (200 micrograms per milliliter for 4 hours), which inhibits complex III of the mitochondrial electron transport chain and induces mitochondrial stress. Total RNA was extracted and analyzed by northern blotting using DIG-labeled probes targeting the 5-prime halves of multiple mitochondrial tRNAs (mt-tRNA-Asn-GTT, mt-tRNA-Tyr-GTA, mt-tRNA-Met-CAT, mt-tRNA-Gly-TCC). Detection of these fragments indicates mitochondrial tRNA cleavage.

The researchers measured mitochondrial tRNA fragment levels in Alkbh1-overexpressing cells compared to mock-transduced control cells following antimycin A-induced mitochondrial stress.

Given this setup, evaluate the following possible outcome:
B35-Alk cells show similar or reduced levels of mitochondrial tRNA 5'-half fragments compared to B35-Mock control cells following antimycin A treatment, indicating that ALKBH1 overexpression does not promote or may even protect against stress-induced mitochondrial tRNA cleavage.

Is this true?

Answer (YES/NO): NO